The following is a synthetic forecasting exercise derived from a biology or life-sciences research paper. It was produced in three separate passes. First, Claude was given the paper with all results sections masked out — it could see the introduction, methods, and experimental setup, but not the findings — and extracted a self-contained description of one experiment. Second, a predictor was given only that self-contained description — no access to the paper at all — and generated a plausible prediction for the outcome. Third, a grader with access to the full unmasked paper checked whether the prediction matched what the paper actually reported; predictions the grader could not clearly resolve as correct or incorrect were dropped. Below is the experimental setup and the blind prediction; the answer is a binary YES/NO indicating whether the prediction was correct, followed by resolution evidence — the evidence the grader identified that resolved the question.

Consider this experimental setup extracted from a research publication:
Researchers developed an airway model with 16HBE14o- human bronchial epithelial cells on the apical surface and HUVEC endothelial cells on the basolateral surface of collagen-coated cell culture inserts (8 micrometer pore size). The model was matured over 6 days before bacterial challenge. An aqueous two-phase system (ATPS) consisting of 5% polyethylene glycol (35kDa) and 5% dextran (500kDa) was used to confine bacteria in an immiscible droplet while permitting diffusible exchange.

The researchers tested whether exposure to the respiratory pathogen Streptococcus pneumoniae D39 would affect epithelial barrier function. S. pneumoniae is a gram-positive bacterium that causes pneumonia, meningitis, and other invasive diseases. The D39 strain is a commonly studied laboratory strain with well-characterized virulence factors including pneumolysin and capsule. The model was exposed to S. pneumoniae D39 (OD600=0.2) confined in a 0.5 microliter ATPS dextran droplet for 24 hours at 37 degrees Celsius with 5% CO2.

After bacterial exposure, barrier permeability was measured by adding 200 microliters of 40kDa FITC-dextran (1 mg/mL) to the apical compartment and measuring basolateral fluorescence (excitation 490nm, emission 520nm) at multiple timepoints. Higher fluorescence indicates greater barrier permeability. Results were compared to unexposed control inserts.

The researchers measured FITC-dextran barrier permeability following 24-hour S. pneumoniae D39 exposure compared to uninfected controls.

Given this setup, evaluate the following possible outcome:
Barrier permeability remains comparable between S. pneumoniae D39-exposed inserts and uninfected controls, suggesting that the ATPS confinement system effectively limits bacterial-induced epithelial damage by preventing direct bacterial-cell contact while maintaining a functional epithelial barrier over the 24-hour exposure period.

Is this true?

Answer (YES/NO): YES